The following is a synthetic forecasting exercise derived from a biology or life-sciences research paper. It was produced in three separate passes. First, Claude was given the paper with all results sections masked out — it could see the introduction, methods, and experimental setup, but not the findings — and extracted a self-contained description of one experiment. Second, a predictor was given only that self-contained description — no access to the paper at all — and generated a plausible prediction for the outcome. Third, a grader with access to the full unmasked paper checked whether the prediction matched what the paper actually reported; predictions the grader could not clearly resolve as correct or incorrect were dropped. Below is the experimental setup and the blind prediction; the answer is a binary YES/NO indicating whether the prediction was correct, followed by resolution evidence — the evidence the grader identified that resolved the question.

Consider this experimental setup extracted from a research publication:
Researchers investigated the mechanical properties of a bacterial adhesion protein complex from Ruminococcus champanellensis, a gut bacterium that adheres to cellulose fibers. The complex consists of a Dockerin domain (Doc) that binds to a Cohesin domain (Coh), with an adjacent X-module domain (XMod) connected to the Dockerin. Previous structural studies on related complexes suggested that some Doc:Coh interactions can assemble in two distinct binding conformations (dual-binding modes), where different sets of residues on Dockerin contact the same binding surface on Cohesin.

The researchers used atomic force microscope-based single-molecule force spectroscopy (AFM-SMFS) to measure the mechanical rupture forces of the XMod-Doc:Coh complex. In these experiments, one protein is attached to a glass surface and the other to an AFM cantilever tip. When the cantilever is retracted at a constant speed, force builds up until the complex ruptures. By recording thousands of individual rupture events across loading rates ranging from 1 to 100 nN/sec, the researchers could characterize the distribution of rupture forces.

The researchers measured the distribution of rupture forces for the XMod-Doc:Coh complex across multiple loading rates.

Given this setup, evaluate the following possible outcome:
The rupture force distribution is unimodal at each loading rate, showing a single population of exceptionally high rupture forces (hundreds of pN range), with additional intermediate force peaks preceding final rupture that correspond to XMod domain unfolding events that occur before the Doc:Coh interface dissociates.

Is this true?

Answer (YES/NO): NO